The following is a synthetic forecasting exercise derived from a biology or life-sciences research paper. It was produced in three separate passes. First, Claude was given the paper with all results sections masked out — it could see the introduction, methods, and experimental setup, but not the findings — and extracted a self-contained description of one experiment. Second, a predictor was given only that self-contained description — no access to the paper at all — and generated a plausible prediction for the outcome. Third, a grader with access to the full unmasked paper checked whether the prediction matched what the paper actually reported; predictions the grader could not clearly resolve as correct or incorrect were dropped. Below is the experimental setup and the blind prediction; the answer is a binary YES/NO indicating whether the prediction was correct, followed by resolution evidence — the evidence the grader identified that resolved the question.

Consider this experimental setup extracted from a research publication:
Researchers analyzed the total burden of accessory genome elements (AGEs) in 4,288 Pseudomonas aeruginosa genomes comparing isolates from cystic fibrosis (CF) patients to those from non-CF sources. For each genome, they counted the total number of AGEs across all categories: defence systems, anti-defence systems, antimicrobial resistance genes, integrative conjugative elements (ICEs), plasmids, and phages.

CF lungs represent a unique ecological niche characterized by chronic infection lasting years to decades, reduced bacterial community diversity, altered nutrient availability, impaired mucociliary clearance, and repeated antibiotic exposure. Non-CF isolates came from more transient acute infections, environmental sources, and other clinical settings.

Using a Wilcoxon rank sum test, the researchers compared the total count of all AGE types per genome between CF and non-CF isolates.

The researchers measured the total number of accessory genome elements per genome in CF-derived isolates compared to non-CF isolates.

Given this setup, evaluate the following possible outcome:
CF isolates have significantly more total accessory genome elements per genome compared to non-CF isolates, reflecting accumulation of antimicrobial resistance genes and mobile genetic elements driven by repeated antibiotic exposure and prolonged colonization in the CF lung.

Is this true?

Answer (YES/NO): NO